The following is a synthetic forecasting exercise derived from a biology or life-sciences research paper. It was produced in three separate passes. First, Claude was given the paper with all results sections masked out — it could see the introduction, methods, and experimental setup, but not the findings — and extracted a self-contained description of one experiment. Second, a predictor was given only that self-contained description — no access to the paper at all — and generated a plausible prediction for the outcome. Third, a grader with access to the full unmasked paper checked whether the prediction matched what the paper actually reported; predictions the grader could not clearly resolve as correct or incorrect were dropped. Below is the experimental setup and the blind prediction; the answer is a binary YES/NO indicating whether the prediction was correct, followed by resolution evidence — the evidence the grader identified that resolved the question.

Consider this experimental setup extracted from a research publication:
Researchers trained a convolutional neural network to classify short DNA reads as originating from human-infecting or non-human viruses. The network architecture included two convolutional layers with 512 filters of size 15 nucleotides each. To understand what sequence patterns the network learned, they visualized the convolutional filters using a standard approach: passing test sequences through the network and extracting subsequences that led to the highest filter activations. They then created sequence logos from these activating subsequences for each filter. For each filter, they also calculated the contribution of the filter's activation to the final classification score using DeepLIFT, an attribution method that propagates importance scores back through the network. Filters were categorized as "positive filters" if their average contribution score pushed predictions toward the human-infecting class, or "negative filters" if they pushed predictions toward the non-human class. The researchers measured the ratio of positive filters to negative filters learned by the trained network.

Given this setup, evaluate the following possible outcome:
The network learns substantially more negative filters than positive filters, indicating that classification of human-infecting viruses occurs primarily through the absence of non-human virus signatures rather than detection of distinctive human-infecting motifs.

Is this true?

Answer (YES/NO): NO